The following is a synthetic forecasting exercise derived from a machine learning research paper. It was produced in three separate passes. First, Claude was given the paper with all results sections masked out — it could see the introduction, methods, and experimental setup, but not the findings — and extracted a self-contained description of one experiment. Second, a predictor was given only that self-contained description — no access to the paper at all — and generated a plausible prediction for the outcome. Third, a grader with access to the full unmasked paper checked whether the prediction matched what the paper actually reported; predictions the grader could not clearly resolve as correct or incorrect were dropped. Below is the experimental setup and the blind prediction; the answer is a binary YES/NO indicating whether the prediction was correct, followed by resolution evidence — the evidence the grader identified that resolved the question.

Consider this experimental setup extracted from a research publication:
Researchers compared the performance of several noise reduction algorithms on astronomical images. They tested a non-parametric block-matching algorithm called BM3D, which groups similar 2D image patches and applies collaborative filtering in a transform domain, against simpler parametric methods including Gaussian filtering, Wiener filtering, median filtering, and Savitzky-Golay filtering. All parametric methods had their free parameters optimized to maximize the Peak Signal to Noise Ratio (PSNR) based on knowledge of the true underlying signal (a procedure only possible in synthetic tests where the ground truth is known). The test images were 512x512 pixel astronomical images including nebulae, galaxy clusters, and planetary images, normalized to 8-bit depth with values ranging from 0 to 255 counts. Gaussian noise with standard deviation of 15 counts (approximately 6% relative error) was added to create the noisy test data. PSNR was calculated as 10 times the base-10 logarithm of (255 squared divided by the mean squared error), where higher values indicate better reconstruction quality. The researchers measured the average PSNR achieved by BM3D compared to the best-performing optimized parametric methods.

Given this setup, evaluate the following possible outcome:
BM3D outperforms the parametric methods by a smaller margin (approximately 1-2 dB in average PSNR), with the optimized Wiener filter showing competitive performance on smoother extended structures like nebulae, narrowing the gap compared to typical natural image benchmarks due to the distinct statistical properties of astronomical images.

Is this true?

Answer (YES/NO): YES